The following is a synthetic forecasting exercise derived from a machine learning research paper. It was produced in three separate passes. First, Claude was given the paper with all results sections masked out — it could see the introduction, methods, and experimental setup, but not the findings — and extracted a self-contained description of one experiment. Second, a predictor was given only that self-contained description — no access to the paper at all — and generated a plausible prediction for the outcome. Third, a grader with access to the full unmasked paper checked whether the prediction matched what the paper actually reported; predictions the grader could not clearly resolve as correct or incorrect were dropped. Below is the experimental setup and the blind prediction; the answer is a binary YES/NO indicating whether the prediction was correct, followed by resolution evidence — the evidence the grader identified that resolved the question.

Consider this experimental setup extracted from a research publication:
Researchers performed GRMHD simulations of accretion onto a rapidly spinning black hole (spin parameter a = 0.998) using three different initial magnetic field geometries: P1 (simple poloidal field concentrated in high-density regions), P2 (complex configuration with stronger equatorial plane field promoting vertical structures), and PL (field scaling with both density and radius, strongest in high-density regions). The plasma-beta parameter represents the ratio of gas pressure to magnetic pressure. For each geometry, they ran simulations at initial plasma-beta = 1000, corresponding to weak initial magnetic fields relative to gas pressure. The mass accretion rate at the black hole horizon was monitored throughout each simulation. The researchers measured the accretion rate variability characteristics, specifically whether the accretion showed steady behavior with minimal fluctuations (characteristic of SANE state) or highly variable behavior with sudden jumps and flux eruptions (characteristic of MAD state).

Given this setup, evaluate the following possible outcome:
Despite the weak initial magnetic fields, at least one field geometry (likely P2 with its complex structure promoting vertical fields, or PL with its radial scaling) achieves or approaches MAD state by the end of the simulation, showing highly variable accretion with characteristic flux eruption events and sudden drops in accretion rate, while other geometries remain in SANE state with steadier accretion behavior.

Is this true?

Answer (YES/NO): NO